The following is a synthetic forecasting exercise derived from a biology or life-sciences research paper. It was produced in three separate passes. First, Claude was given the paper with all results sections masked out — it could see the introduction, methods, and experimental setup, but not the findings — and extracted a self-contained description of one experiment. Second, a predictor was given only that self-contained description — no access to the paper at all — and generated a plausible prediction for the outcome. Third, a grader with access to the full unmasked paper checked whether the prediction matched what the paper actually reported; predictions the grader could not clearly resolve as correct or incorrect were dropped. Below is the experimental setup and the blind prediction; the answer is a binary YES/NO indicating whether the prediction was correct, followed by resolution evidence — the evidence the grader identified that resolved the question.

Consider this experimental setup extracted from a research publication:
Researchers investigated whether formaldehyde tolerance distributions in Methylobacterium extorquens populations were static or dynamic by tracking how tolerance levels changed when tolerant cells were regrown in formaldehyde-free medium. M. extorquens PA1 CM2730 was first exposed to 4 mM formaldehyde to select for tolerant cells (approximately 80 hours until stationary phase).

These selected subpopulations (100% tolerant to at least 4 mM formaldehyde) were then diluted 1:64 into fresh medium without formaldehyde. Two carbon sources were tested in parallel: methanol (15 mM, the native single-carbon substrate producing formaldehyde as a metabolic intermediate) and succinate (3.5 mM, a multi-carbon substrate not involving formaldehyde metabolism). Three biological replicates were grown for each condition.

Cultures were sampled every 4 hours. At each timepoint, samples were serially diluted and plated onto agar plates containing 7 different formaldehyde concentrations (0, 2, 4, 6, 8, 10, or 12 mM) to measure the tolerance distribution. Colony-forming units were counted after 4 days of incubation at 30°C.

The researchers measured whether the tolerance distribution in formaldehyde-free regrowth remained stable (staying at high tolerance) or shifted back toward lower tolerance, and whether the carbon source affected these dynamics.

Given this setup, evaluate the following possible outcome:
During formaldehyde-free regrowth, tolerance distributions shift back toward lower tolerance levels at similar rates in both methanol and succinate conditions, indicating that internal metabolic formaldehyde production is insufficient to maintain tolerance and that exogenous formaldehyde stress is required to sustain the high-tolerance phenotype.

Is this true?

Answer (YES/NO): NO